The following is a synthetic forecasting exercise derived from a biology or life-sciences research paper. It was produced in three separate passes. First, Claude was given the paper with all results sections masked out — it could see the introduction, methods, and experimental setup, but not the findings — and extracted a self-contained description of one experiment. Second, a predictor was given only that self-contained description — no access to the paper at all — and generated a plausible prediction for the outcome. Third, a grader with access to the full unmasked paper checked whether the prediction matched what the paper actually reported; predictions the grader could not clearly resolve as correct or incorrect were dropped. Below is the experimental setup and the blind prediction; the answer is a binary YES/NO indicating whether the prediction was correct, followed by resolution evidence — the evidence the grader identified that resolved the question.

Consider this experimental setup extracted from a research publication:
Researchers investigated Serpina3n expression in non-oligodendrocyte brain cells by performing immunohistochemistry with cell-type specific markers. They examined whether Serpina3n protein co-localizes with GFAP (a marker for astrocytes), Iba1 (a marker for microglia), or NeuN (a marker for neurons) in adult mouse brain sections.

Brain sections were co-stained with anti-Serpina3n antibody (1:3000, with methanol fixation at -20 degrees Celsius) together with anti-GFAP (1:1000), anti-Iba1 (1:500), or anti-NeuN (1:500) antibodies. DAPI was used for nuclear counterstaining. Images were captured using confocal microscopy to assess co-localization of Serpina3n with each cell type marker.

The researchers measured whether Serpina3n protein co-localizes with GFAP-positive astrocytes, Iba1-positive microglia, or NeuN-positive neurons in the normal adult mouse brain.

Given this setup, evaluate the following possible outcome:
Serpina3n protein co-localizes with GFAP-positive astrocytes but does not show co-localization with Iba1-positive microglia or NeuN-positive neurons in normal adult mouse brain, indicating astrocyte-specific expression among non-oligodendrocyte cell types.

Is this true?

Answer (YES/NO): NO